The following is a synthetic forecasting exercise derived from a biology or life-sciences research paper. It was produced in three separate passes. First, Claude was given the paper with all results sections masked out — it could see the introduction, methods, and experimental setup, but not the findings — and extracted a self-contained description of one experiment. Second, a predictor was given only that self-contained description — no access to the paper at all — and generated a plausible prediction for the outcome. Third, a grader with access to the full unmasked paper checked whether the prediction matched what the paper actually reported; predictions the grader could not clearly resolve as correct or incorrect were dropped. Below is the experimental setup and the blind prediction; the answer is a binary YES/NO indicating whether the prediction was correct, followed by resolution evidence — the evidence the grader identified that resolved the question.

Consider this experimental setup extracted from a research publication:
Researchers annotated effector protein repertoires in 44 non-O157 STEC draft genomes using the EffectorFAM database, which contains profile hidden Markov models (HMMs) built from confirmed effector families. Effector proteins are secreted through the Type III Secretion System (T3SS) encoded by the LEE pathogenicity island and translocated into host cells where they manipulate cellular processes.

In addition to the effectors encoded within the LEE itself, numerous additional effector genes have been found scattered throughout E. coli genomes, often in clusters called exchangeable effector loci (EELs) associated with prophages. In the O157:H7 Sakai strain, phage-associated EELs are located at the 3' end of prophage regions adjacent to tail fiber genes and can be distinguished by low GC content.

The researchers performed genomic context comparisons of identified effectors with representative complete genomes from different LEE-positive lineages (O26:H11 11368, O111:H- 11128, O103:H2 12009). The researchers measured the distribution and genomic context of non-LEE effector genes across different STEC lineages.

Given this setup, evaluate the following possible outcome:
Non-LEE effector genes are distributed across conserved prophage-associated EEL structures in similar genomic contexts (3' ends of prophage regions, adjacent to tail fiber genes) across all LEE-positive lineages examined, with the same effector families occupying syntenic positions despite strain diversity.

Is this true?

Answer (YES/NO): NO